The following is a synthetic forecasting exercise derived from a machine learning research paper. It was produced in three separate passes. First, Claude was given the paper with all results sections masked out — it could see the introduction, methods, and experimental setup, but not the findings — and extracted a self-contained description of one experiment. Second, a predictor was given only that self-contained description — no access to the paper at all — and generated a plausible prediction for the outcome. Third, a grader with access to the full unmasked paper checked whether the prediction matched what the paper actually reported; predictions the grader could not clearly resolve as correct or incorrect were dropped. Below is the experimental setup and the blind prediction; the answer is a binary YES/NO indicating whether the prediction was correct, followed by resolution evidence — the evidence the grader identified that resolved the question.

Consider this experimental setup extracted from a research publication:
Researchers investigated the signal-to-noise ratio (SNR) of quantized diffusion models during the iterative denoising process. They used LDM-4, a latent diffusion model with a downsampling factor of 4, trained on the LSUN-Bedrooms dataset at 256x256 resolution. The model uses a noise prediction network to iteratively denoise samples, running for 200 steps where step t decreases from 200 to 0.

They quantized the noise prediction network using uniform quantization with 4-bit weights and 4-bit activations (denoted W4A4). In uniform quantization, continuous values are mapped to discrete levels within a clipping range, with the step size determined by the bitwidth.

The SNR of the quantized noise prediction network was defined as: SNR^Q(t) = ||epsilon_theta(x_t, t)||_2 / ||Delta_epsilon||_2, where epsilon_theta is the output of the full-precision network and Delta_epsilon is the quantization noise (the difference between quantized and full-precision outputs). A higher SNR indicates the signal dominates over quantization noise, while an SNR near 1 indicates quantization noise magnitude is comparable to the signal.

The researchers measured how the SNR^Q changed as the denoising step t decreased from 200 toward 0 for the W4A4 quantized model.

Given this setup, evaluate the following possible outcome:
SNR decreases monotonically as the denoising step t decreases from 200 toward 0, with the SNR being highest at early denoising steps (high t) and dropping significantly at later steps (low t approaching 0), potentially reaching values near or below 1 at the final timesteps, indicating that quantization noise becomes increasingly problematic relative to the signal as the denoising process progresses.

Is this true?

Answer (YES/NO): YES